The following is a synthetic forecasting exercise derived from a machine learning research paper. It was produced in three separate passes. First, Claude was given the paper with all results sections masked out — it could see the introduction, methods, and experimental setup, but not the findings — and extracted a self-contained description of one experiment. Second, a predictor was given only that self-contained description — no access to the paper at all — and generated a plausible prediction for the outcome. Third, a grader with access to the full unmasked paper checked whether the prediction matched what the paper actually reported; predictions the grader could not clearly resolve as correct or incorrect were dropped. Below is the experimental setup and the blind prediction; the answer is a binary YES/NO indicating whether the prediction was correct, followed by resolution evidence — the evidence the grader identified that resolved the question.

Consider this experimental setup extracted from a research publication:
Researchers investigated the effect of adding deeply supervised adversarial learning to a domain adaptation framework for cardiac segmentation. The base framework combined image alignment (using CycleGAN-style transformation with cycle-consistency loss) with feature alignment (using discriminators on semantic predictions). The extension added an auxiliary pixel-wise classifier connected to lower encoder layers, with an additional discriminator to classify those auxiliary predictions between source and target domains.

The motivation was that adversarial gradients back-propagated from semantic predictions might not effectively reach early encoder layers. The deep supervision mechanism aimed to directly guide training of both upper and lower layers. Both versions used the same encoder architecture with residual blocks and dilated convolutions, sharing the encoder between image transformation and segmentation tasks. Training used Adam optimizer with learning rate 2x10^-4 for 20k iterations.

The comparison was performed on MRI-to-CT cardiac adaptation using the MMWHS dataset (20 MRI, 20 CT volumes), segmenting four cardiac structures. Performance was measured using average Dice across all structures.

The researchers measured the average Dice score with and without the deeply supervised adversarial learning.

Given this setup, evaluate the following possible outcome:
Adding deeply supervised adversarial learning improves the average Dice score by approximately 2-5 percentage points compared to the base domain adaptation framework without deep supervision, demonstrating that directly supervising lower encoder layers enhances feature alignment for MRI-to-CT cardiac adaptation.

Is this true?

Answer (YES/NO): NO